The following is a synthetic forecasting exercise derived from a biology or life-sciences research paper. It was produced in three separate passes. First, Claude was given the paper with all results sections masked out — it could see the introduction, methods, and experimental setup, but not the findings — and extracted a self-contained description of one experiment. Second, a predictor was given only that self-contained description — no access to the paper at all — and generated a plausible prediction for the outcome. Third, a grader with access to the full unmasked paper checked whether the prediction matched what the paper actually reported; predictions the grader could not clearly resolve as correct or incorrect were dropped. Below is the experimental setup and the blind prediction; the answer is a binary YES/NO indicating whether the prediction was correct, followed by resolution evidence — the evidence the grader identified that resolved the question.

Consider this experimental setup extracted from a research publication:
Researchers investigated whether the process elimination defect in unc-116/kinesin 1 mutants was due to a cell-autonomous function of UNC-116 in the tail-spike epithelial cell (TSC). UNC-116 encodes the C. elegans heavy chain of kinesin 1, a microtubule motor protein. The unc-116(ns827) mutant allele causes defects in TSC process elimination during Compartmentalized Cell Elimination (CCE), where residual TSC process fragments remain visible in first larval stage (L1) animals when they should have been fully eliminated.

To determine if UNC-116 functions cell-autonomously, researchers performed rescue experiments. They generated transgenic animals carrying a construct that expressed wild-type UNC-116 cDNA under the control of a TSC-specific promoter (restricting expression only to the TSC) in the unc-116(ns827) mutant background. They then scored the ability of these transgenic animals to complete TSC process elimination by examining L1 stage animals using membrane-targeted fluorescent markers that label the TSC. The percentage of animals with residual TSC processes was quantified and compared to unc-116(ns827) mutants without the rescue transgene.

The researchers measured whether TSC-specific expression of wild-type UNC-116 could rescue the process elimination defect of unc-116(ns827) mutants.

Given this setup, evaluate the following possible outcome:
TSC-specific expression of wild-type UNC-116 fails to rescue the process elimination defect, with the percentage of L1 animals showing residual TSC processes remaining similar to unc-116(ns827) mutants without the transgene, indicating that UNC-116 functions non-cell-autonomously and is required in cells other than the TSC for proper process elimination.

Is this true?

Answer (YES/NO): NO